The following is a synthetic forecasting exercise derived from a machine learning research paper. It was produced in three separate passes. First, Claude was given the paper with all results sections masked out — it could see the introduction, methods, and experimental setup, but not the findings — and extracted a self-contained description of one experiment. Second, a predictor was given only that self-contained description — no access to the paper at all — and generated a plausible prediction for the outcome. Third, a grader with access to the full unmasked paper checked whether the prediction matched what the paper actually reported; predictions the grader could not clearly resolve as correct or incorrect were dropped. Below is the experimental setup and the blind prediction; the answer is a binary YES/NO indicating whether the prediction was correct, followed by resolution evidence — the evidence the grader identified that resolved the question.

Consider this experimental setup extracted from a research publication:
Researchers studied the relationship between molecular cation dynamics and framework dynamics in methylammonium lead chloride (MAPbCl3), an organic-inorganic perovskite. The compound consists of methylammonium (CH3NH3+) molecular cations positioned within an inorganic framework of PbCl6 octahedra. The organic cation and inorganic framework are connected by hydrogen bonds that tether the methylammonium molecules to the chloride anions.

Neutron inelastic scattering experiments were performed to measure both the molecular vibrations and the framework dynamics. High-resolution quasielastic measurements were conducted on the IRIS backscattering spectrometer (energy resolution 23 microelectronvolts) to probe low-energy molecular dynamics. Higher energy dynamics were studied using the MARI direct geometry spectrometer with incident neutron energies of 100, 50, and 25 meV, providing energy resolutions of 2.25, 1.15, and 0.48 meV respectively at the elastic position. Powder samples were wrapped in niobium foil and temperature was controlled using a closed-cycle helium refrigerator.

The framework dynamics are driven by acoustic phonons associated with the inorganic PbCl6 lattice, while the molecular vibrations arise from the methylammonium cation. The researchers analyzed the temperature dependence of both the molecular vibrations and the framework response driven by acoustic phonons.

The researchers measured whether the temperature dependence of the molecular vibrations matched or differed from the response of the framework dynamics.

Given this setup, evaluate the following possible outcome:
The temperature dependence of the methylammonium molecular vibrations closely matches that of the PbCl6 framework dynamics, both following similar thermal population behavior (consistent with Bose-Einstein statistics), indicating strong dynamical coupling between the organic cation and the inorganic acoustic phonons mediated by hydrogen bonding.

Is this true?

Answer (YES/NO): NO